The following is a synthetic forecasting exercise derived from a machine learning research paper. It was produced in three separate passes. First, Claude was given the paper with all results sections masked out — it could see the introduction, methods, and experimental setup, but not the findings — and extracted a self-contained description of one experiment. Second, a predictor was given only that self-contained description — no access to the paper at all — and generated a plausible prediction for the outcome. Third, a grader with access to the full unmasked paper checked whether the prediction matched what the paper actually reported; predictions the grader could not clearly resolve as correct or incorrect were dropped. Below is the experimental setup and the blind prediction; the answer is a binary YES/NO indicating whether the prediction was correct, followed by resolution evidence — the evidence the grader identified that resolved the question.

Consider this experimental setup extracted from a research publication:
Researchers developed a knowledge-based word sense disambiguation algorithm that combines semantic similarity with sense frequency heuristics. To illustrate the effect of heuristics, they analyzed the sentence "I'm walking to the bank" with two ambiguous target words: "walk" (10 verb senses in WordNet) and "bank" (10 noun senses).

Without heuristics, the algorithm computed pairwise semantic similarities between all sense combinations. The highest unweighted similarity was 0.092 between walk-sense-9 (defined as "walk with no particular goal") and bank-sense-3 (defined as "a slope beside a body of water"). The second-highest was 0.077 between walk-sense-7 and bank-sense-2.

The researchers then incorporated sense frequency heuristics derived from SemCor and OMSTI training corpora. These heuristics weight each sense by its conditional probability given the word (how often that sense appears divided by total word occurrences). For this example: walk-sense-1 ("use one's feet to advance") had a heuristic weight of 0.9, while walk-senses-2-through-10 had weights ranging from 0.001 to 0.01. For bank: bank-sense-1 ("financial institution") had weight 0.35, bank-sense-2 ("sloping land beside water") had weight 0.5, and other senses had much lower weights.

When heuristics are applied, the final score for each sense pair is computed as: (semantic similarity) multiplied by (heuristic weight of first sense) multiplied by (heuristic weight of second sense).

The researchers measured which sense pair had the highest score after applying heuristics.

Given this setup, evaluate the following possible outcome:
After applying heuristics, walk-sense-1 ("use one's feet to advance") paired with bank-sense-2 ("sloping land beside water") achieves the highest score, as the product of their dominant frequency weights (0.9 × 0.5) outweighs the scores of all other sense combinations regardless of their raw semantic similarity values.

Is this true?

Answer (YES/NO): YES